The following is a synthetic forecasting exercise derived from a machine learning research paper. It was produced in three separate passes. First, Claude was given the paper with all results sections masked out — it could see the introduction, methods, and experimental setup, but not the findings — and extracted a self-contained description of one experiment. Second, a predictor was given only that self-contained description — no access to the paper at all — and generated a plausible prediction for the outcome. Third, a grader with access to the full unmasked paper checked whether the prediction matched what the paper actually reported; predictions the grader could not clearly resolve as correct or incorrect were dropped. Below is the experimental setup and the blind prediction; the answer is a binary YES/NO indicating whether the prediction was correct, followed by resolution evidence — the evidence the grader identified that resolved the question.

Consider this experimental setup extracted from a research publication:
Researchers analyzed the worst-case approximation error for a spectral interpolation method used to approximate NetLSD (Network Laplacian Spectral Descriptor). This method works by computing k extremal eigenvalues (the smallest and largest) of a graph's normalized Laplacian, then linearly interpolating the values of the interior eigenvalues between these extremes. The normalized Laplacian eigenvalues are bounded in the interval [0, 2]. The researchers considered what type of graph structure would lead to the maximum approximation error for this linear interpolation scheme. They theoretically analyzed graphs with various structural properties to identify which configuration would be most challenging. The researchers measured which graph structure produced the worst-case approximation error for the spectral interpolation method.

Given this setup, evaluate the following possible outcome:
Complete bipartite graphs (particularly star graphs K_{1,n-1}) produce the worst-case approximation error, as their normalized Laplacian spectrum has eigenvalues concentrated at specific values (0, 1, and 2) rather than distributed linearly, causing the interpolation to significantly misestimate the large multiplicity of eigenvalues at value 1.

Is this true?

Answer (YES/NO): NO